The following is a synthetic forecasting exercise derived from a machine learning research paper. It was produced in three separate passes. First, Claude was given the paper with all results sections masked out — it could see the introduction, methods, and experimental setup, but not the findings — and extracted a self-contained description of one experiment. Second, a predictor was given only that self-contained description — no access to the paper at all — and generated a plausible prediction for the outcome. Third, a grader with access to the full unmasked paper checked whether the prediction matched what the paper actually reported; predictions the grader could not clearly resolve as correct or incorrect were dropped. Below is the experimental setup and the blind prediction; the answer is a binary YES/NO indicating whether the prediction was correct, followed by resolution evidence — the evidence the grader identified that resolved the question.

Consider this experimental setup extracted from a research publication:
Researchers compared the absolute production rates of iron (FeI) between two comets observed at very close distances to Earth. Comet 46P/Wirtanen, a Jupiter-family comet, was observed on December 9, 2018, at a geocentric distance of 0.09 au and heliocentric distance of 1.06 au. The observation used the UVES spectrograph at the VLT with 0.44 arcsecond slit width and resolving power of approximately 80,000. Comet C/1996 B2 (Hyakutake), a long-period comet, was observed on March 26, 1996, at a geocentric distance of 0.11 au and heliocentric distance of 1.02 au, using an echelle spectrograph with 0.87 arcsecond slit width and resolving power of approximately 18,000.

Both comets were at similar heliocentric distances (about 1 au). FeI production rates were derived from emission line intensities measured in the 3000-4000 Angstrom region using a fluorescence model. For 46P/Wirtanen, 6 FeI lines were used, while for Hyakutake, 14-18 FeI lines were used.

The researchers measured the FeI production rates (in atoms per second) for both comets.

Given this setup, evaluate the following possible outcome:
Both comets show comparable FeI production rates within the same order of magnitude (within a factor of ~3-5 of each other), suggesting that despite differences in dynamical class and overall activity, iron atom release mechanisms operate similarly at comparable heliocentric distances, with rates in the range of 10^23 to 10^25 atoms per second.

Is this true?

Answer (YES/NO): NO